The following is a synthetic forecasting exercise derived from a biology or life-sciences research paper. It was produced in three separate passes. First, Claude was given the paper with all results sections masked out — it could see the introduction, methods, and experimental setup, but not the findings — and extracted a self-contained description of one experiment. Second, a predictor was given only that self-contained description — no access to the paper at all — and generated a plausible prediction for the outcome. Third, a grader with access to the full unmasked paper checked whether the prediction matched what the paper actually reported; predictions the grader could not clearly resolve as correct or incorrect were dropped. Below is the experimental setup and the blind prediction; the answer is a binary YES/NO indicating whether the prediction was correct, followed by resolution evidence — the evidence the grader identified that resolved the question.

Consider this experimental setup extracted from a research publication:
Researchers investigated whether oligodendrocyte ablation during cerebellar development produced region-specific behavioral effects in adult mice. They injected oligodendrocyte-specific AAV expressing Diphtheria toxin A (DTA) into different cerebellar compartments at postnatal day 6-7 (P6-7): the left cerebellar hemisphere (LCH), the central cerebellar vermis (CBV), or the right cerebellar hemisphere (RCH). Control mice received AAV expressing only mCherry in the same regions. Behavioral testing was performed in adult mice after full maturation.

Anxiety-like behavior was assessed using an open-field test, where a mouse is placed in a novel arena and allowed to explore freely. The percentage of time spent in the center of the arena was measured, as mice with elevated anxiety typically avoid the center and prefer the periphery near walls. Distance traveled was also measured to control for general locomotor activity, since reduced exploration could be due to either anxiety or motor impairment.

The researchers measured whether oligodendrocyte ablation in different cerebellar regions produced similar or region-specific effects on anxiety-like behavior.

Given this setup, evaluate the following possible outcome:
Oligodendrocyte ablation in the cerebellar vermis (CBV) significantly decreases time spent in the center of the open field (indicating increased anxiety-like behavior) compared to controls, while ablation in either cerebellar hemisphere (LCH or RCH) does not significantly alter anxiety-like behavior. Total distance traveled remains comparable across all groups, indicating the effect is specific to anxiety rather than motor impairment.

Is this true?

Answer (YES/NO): YES